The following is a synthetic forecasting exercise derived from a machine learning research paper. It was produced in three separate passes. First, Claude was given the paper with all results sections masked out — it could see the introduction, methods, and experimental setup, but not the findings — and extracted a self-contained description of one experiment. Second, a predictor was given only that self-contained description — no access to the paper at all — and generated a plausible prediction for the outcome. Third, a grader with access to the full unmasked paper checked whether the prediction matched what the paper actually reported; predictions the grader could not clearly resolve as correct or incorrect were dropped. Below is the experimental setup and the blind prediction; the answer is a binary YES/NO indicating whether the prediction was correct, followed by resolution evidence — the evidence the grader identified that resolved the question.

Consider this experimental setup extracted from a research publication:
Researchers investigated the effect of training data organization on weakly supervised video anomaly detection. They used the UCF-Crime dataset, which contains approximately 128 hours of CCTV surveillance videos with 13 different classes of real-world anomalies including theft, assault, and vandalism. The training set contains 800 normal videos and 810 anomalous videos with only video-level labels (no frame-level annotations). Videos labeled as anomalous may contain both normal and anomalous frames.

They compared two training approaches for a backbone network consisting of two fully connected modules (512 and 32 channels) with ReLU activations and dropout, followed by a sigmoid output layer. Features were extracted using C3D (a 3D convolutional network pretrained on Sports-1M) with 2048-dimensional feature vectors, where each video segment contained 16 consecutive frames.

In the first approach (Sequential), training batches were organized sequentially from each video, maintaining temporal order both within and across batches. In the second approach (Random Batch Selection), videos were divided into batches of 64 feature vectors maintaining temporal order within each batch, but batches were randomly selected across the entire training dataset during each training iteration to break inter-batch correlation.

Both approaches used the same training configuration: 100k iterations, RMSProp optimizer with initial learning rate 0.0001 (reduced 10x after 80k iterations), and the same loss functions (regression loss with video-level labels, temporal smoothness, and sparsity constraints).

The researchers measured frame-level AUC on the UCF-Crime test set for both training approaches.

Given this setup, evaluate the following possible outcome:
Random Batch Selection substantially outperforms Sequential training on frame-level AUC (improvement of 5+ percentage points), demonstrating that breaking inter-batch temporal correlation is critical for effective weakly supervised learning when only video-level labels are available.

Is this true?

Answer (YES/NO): YES